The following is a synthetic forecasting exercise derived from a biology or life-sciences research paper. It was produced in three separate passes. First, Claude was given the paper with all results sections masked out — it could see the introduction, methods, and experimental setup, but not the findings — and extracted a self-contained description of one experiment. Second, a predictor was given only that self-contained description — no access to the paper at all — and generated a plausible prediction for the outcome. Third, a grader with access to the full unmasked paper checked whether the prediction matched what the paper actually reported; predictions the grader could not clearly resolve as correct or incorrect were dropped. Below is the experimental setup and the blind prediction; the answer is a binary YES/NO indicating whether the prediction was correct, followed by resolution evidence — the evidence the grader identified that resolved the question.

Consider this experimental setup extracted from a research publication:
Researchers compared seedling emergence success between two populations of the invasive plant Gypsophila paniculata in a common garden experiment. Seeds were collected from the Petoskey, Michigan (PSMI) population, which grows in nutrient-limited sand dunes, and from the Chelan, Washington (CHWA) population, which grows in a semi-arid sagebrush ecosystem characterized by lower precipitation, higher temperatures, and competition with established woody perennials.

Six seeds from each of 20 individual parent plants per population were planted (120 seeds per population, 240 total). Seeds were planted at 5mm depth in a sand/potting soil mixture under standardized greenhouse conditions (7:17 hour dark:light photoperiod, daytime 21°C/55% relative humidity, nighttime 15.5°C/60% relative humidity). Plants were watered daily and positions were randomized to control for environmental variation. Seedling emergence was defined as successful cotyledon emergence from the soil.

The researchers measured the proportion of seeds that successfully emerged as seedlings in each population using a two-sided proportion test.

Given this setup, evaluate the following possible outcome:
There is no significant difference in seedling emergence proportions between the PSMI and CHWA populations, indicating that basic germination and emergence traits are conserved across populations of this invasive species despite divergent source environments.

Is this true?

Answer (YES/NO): NO